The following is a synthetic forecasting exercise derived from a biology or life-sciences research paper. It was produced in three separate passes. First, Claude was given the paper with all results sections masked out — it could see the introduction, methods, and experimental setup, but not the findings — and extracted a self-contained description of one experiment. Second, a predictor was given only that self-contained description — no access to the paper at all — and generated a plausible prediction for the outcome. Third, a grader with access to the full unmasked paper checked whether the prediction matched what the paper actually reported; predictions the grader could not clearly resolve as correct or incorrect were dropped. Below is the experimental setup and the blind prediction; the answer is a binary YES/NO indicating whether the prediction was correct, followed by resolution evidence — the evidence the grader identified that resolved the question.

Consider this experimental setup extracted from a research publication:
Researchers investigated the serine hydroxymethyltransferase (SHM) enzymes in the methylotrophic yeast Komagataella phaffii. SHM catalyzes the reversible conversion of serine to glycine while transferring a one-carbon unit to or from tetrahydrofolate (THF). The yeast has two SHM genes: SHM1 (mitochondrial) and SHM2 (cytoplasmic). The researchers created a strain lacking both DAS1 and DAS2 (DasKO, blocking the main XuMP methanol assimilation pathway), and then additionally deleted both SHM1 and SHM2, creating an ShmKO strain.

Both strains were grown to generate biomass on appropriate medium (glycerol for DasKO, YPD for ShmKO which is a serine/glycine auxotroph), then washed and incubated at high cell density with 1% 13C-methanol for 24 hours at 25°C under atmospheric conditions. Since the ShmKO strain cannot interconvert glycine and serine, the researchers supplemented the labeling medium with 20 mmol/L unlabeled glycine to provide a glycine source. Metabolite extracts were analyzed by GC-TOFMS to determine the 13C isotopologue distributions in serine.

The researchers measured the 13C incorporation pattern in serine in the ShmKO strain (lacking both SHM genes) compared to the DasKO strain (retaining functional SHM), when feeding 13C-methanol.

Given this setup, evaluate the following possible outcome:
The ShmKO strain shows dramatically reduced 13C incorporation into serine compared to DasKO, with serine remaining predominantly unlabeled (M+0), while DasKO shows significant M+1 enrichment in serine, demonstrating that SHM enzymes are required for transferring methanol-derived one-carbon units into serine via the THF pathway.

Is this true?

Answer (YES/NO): YES